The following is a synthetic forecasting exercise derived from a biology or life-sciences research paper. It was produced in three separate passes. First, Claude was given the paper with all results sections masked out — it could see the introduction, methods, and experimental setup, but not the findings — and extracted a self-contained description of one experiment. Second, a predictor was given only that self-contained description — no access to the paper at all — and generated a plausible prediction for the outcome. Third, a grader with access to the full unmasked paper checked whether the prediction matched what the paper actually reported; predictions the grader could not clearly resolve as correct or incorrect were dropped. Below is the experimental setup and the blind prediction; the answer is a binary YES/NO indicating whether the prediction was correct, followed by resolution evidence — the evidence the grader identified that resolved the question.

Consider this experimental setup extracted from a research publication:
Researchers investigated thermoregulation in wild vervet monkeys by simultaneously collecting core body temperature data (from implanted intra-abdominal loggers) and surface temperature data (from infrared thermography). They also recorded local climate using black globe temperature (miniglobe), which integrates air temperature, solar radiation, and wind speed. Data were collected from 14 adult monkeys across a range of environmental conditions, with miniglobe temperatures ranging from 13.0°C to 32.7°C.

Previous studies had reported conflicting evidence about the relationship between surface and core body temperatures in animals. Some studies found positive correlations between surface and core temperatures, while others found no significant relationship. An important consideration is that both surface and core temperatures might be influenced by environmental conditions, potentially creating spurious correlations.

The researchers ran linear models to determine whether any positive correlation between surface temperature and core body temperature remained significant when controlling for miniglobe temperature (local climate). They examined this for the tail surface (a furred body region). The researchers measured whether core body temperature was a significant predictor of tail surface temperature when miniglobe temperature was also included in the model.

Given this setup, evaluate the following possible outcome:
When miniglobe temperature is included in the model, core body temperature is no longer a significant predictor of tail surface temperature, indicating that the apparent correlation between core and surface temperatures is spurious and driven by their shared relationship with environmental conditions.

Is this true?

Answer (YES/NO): YES